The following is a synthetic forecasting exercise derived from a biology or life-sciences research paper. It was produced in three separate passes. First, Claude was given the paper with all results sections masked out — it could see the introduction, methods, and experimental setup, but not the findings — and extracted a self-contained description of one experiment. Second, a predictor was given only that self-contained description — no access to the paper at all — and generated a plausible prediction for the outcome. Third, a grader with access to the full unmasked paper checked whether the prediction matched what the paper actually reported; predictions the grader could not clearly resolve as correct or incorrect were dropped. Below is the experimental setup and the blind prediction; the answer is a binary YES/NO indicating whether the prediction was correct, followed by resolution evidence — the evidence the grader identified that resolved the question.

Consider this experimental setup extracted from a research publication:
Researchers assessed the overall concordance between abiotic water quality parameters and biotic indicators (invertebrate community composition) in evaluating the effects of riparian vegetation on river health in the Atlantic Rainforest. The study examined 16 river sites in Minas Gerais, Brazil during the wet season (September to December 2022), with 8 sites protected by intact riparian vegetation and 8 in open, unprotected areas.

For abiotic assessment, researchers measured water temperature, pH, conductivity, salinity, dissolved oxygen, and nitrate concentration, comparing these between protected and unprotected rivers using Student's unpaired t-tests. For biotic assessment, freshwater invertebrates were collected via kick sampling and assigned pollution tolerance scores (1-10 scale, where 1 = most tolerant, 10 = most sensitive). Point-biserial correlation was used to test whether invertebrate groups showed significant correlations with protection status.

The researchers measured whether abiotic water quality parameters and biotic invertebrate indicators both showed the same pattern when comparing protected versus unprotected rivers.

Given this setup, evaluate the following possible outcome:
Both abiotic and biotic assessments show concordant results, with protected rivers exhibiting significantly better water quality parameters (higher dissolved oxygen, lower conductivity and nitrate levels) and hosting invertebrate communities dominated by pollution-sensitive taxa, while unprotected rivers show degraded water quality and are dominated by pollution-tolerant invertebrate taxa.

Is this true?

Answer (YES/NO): NO